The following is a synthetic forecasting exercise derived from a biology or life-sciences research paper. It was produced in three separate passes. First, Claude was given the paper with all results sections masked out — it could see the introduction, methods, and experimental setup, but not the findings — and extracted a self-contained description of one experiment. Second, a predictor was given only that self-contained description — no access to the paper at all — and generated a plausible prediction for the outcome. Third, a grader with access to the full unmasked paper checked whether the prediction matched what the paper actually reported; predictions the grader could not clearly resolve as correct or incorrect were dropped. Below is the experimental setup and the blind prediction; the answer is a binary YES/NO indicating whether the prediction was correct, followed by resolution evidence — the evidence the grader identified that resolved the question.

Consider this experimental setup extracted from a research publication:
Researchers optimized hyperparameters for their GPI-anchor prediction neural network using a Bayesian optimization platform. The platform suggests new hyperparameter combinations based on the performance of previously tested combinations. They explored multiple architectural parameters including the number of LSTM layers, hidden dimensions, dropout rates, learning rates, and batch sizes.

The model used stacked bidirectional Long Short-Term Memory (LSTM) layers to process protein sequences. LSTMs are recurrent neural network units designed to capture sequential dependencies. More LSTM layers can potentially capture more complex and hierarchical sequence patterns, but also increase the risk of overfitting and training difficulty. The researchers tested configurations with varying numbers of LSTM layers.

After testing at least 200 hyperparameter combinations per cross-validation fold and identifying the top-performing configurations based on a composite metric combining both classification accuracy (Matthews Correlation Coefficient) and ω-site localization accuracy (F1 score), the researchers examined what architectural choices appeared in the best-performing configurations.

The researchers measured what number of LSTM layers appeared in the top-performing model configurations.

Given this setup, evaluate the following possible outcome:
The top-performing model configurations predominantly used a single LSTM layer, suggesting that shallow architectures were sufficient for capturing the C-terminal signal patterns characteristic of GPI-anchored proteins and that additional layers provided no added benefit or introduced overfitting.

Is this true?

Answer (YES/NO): NO